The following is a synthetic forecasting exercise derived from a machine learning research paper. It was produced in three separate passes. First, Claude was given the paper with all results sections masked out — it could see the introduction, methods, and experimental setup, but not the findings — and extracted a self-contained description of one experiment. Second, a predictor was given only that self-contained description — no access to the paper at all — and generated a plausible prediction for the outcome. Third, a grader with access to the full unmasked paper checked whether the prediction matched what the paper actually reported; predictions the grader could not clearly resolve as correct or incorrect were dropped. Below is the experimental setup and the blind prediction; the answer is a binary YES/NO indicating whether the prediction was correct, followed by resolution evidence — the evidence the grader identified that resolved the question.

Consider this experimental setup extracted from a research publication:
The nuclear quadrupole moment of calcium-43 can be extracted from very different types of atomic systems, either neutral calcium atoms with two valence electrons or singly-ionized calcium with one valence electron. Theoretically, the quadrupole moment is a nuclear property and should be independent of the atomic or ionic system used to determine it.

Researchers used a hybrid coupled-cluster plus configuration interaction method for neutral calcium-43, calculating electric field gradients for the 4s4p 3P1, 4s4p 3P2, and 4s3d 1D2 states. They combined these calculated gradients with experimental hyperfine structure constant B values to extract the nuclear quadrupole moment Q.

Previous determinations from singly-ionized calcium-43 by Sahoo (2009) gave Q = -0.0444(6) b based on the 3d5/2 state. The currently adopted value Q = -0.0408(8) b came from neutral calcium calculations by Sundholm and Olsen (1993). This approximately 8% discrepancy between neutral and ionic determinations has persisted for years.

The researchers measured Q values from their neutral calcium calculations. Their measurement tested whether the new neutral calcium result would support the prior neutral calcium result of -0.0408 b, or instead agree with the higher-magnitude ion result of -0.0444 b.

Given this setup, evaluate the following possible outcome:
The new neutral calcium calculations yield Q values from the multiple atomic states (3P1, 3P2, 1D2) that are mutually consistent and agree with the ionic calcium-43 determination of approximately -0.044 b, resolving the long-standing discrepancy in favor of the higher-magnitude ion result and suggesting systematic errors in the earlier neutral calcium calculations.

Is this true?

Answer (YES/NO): NO